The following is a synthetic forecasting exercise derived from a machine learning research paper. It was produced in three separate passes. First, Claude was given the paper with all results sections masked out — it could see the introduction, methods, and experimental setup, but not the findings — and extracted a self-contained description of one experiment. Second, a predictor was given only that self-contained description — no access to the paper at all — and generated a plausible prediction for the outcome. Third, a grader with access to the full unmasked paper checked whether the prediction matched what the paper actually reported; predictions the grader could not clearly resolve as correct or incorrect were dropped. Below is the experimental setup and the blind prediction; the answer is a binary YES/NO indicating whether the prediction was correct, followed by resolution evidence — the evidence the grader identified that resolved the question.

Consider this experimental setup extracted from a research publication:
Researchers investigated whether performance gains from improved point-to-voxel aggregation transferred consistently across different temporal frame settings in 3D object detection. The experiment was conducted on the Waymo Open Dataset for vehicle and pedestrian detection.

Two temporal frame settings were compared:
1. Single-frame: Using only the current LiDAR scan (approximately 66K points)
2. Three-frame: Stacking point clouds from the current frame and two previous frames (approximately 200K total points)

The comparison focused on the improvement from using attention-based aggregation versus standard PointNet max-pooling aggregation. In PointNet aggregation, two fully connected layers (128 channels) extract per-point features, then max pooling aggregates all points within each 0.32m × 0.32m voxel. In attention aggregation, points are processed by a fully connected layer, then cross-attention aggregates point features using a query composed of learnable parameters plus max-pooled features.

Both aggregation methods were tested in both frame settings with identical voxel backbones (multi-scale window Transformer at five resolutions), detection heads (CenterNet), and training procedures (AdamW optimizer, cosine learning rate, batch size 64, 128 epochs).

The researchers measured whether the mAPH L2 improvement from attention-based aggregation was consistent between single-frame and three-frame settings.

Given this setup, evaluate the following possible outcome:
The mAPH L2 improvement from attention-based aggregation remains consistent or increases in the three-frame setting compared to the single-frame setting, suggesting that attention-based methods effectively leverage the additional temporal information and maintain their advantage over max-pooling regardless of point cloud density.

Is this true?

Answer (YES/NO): NO